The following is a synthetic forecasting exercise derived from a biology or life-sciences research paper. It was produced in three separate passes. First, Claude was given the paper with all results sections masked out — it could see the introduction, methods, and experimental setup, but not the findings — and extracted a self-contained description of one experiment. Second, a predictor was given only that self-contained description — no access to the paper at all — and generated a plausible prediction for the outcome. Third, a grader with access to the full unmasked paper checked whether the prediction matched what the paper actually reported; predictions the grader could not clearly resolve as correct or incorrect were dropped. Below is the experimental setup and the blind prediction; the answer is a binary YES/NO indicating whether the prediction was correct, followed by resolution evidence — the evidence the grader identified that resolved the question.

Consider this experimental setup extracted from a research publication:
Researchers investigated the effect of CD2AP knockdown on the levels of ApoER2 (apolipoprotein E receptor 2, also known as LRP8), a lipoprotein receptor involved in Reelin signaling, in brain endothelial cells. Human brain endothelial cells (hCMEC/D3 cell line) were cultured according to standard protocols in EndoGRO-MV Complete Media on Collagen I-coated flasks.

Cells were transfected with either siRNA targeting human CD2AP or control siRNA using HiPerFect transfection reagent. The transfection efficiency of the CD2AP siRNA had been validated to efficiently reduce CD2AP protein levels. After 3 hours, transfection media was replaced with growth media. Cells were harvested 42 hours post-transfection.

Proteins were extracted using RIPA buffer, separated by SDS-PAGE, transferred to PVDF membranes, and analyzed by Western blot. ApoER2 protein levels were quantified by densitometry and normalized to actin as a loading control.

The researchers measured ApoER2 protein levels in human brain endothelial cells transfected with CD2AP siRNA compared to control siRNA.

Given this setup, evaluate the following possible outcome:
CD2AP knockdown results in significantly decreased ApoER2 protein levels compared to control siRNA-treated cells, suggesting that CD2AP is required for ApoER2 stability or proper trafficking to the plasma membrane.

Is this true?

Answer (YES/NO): YES